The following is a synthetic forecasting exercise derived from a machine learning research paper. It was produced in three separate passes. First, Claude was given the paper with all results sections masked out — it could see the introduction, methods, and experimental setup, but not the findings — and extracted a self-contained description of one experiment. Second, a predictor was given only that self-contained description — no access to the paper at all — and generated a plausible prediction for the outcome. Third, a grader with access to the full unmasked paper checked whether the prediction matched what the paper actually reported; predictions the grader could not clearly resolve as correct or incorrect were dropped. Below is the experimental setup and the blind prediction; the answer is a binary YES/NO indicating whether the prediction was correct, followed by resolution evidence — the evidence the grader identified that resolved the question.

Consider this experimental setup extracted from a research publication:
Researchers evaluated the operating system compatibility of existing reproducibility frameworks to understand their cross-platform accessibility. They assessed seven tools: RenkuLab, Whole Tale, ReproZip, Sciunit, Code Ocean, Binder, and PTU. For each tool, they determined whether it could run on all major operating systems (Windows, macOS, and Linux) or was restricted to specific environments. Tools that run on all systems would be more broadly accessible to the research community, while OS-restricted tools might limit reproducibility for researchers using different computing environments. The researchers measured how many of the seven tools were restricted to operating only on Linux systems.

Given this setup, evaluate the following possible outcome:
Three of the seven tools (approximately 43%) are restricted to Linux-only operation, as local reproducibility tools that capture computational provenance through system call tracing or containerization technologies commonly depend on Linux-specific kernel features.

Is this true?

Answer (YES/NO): YES